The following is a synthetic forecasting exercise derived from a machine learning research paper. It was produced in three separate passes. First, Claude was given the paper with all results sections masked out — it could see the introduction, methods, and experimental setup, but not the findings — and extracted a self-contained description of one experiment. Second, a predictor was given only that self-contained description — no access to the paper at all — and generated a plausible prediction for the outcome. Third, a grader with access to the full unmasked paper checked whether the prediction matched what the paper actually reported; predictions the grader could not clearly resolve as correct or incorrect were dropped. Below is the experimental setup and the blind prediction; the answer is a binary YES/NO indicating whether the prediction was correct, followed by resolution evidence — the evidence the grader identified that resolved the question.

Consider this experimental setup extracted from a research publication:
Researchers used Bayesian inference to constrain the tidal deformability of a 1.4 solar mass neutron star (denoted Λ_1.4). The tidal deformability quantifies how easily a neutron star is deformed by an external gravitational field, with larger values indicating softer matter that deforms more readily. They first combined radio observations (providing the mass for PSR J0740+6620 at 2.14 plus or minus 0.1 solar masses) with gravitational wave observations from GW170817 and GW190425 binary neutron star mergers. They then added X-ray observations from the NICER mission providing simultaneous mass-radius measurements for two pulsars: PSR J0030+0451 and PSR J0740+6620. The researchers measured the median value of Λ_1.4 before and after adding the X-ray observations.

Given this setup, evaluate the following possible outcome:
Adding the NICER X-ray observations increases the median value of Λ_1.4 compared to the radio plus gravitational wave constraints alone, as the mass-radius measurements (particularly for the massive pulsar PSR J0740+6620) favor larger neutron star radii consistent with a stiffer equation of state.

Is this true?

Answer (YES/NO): YES